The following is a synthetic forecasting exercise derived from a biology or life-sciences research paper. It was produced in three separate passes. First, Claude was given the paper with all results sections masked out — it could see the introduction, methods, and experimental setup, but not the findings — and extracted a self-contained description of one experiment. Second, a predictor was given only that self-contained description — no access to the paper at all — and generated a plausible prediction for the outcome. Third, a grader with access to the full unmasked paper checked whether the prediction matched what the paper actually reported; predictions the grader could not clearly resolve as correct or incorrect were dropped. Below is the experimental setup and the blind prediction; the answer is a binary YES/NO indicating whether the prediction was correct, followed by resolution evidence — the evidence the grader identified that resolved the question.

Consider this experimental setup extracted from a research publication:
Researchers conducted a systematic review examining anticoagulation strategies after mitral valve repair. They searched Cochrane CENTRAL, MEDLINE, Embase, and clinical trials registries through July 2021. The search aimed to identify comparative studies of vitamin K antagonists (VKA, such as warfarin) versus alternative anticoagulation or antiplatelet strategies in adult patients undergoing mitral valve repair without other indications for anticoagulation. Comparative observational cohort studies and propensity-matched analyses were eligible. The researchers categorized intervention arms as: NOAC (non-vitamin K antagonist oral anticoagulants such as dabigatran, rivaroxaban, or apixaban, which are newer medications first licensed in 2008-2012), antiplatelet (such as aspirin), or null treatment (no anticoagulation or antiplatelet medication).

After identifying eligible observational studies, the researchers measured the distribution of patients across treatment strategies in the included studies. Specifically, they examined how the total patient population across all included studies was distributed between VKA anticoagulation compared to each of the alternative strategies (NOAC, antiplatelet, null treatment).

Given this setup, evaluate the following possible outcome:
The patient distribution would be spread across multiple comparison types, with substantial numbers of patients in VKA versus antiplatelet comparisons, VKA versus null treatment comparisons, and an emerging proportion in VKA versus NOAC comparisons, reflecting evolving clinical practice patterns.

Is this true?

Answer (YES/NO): YES